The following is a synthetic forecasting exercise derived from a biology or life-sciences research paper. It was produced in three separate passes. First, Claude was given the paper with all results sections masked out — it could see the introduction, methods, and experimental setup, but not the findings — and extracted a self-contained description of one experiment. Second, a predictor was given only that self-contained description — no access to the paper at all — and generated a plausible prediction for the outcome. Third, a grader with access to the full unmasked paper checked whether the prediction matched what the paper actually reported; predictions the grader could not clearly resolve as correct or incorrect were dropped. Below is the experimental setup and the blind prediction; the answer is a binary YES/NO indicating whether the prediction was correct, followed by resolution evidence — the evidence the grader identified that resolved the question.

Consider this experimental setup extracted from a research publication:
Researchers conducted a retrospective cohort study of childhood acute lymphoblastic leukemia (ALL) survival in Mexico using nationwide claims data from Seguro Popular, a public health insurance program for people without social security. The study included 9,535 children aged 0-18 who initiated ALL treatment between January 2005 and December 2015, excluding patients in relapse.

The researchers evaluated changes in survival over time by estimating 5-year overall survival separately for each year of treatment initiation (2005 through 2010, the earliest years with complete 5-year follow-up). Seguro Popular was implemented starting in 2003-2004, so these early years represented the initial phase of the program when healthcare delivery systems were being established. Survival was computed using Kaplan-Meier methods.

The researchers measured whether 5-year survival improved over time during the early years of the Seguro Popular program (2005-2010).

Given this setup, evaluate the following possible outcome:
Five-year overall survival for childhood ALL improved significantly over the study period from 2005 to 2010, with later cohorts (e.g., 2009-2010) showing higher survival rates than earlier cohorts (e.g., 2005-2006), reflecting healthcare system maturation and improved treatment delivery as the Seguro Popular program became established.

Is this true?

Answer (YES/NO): NO